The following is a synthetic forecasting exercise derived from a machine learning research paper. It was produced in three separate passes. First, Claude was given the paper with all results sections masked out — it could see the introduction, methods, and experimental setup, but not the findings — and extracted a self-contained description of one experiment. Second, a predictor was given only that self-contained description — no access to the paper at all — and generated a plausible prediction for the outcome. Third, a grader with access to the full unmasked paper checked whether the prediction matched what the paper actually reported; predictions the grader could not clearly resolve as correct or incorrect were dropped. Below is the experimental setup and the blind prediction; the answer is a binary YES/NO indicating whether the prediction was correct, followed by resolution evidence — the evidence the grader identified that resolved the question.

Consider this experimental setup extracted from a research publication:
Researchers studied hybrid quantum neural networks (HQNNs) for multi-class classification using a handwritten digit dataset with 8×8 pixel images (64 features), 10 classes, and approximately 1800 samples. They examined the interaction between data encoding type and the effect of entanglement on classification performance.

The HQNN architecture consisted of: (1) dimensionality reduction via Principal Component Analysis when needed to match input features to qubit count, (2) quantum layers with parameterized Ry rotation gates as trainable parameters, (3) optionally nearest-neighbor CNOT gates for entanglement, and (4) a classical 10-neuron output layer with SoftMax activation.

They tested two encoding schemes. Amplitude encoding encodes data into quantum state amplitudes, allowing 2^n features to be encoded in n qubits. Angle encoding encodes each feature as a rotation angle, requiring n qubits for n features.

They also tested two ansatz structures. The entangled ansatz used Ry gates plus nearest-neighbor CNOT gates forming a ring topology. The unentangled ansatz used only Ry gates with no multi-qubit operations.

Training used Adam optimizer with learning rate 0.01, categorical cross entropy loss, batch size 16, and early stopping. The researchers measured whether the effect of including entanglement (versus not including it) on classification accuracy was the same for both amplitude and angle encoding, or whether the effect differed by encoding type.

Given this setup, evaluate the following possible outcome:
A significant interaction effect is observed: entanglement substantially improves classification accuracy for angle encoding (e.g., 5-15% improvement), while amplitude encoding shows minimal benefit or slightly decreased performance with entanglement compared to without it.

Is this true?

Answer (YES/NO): NO